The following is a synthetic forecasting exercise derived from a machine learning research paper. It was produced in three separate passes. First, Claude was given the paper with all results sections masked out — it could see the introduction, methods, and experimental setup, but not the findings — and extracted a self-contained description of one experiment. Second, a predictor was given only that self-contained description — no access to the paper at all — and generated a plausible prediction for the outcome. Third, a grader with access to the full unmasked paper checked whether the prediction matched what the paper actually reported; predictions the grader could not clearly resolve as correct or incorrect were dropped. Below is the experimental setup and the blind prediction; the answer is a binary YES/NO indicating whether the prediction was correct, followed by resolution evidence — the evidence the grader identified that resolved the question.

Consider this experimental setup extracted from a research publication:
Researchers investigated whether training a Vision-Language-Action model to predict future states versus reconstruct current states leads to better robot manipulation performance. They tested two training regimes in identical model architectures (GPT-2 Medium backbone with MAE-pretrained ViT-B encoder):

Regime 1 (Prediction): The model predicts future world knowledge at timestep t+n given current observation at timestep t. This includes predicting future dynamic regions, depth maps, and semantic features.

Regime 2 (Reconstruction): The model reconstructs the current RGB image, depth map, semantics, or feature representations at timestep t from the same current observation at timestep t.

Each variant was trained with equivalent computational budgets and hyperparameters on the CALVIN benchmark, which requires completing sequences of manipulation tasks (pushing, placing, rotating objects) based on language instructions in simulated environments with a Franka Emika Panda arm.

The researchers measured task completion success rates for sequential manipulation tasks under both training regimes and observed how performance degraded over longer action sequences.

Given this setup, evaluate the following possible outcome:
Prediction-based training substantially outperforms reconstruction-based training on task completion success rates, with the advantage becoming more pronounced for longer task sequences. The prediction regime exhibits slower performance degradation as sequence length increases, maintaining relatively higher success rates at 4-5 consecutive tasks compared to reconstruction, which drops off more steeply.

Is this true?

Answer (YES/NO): YES